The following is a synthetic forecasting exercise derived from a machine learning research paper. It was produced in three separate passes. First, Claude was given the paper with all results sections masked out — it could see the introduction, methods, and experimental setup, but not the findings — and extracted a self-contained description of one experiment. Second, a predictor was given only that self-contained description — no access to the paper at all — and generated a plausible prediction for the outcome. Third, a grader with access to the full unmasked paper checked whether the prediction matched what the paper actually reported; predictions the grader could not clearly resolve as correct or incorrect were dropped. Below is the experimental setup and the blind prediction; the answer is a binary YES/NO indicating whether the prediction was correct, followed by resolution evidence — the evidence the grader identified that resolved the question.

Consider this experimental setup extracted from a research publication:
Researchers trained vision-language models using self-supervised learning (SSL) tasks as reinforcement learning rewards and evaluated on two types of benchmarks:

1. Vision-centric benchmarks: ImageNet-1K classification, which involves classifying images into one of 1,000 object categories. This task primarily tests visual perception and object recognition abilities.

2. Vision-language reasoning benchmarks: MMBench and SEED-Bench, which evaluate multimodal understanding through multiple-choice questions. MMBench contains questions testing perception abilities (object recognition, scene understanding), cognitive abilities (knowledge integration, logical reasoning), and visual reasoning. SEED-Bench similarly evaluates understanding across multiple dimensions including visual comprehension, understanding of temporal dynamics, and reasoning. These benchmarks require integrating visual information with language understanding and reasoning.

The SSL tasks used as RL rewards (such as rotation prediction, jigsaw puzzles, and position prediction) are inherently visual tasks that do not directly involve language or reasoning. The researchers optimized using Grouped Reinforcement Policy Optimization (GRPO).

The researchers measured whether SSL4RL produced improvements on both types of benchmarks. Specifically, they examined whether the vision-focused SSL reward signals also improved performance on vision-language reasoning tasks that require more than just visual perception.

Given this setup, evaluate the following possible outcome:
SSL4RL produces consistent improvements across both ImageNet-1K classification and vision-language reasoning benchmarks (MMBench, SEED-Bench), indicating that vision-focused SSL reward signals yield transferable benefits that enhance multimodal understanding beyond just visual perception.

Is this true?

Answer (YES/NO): YES